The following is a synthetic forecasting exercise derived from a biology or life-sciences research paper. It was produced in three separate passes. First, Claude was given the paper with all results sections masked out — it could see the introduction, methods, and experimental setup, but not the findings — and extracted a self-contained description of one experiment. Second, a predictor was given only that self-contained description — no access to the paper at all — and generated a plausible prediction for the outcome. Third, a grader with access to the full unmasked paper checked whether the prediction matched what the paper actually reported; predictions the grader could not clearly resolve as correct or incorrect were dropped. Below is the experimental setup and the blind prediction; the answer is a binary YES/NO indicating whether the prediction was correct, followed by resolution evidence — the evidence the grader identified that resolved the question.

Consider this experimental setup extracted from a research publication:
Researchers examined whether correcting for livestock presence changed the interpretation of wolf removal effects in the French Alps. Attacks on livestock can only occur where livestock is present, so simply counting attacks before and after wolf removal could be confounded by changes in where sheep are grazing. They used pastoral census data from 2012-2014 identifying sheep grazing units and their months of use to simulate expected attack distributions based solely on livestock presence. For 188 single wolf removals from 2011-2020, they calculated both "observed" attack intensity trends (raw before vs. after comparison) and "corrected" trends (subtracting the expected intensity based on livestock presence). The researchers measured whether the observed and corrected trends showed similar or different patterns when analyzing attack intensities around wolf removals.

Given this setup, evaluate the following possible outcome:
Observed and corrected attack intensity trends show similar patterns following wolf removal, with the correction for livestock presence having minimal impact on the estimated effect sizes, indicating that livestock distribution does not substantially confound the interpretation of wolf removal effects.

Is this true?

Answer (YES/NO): YES